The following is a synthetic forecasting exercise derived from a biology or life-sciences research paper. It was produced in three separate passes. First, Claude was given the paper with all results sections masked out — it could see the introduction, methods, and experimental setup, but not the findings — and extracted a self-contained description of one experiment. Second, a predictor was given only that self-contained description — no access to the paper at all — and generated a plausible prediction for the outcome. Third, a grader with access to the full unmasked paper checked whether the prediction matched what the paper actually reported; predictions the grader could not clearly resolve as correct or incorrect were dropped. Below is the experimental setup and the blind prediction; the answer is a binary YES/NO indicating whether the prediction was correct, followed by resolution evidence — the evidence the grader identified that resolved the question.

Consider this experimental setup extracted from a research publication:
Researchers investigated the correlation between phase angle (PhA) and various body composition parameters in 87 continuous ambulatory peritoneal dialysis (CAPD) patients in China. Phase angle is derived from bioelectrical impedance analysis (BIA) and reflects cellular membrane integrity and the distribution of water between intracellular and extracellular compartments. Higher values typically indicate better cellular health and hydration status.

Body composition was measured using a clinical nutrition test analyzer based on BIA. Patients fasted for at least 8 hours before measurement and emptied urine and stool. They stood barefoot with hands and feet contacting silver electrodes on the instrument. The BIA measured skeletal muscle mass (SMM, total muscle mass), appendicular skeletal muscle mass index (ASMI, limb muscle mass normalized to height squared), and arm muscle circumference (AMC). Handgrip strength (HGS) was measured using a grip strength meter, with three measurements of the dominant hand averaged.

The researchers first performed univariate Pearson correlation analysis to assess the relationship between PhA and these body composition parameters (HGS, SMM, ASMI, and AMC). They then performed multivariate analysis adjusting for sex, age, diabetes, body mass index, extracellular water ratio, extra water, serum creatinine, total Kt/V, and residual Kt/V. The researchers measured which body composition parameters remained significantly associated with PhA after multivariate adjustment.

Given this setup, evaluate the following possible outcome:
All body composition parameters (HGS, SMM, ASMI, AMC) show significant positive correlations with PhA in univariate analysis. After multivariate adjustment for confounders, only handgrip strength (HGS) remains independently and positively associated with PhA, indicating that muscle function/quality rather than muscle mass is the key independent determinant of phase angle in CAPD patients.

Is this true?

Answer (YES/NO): NO